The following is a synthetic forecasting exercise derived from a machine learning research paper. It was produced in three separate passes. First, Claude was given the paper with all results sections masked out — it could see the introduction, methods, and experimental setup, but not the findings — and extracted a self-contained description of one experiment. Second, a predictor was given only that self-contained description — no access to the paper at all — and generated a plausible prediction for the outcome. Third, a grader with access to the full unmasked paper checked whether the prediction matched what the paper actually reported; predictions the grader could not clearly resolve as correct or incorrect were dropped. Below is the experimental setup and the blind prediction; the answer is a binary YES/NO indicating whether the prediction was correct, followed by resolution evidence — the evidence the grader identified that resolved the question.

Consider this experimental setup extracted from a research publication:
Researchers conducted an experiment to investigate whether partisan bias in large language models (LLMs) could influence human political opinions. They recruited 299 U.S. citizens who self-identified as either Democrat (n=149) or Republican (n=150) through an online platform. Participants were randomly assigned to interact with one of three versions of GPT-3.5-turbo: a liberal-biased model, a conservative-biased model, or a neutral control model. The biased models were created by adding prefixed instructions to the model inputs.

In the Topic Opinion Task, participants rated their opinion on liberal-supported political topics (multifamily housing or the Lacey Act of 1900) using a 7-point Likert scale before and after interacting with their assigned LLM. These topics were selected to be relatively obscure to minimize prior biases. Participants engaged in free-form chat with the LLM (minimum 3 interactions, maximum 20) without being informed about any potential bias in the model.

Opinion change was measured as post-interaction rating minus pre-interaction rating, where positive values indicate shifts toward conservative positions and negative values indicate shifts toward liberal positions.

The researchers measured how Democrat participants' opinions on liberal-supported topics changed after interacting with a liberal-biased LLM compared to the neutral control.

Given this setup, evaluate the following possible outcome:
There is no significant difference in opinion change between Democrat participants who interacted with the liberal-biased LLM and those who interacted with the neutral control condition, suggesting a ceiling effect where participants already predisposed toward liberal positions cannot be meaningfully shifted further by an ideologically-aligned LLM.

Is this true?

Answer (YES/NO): YES